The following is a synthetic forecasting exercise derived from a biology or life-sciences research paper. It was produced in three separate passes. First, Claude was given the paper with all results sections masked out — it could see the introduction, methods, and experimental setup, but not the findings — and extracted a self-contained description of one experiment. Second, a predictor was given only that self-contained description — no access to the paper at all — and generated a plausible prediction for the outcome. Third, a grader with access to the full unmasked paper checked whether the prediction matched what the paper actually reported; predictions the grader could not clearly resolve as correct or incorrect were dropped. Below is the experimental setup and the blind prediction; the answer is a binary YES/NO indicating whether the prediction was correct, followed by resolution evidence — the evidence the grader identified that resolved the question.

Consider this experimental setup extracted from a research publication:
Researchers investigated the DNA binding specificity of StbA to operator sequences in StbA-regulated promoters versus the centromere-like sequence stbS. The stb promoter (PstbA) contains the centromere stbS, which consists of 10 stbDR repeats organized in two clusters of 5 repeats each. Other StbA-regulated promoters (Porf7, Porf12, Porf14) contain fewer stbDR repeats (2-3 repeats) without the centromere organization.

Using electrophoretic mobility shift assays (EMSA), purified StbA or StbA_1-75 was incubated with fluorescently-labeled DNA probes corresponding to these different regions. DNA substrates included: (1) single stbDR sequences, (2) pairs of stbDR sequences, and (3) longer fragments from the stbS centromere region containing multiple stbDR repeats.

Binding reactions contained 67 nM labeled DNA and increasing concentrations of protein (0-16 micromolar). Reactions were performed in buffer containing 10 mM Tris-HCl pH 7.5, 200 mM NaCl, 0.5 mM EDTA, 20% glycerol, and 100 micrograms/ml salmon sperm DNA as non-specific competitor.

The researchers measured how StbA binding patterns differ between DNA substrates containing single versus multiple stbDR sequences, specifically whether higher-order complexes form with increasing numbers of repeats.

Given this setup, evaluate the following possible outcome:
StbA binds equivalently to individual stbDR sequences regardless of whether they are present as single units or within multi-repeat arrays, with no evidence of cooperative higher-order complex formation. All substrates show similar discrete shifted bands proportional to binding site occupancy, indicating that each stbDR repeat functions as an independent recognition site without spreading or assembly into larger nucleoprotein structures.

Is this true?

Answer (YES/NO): NO